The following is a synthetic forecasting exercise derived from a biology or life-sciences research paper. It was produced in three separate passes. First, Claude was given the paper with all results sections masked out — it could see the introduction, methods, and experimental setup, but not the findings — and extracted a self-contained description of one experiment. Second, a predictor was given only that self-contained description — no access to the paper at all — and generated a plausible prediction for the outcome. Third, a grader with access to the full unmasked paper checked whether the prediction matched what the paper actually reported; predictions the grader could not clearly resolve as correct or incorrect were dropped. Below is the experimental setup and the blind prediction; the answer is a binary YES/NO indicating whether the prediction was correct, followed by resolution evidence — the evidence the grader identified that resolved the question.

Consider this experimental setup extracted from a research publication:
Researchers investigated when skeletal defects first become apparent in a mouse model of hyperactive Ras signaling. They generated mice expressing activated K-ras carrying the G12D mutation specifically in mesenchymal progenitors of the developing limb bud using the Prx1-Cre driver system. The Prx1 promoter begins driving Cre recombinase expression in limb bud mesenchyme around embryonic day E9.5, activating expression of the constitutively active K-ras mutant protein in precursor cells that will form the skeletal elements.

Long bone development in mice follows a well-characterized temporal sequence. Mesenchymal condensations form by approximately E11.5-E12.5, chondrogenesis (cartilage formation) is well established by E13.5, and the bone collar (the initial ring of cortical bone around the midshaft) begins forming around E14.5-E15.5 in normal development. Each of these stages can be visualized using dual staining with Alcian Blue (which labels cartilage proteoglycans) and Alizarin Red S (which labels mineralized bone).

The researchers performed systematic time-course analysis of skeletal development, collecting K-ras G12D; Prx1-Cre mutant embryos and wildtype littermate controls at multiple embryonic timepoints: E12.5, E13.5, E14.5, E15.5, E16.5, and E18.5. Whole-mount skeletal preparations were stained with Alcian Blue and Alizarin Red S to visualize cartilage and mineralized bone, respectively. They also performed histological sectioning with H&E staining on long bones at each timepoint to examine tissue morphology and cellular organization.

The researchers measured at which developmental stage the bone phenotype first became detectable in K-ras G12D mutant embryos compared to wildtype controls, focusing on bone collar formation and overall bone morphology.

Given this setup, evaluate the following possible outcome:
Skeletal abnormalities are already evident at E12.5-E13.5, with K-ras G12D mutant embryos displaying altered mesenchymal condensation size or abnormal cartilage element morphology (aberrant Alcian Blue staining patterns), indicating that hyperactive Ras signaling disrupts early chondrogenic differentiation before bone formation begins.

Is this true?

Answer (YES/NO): NO